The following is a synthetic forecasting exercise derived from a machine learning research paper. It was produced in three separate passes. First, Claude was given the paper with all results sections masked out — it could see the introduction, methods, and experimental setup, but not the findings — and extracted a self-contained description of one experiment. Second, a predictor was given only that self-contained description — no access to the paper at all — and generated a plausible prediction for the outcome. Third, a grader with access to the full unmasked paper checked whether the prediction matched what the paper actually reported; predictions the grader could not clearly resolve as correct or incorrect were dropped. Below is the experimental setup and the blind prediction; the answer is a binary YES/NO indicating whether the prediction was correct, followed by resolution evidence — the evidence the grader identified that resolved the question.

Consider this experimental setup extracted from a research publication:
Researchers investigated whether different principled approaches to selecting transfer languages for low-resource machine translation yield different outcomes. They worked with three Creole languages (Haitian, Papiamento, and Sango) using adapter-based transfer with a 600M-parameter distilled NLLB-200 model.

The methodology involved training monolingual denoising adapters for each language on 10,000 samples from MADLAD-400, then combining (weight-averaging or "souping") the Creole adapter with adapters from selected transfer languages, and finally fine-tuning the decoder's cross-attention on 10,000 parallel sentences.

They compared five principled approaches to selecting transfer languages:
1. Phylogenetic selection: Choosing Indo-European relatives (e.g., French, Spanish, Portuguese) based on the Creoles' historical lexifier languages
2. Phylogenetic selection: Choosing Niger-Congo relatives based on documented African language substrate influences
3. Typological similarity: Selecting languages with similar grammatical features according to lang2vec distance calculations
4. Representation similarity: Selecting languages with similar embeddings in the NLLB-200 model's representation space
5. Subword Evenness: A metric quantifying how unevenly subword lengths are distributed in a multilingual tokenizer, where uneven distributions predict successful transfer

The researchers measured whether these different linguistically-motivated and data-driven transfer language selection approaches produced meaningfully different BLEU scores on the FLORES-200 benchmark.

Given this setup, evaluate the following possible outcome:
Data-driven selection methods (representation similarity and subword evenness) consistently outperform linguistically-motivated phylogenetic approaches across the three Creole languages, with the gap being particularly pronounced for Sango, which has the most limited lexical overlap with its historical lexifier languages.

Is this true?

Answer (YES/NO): NO